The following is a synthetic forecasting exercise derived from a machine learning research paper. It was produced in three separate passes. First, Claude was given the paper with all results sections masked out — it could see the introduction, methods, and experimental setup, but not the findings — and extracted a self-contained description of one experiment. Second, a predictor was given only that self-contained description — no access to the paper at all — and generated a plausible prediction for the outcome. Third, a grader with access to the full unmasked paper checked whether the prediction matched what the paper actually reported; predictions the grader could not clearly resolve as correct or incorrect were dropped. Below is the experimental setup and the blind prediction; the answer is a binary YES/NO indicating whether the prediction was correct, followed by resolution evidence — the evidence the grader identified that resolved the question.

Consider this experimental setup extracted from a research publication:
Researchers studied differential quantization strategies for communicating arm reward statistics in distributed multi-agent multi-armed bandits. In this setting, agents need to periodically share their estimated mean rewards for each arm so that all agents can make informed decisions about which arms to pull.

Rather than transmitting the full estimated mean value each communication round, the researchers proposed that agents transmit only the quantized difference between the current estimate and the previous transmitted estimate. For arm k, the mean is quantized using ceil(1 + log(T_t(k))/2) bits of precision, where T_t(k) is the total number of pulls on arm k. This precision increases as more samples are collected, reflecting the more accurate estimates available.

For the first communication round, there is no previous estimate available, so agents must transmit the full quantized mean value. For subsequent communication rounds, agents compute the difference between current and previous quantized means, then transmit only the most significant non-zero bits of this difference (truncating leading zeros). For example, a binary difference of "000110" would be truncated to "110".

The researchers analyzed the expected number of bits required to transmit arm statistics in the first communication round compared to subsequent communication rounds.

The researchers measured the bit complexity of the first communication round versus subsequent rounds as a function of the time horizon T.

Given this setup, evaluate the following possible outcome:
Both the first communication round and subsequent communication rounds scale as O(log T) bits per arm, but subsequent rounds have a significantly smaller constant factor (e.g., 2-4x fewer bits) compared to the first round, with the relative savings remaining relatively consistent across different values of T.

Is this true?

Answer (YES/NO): NO